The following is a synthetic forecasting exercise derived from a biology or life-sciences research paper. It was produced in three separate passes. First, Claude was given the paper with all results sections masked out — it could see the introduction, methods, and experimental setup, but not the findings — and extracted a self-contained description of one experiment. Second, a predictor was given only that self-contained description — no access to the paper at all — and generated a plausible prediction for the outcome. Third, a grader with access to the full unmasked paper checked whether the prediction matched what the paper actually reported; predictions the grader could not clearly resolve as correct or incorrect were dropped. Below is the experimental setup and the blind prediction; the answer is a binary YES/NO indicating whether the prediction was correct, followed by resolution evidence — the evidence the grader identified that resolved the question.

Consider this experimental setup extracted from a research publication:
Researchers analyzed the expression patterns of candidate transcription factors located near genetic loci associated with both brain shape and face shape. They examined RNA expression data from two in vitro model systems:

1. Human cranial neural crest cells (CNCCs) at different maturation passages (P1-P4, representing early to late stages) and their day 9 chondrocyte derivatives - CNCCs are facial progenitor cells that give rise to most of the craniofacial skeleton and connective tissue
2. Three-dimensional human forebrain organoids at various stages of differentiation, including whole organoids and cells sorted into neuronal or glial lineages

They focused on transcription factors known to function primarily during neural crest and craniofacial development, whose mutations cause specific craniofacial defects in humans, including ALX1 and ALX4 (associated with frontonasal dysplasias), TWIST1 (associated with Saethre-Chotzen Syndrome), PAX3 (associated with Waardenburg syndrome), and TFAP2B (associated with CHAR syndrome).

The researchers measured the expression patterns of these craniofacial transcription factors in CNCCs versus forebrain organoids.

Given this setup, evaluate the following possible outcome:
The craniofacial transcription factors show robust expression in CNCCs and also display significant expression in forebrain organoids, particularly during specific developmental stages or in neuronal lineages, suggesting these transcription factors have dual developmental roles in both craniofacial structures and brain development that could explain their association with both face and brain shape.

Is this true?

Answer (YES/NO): NO